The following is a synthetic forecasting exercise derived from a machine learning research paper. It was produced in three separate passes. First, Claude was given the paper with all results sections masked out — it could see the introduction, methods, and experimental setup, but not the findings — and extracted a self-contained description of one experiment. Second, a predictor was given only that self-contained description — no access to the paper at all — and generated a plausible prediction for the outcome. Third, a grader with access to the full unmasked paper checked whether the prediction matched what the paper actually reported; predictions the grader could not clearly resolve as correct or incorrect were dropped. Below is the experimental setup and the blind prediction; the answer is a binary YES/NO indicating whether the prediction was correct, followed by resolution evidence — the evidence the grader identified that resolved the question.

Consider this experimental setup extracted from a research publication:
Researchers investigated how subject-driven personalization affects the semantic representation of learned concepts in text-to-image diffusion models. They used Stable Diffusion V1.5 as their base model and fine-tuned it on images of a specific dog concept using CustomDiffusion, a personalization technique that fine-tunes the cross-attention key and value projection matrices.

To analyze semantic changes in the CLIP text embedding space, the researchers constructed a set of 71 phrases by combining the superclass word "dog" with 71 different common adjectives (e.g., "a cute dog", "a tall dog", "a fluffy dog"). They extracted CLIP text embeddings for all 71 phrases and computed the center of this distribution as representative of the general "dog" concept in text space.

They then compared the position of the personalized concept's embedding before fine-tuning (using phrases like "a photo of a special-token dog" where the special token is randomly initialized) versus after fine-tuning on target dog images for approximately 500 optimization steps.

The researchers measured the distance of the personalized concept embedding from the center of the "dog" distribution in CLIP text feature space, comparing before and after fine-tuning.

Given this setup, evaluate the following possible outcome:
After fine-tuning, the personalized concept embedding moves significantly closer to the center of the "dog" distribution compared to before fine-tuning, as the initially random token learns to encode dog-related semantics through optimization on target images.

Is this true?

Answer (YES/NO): NO